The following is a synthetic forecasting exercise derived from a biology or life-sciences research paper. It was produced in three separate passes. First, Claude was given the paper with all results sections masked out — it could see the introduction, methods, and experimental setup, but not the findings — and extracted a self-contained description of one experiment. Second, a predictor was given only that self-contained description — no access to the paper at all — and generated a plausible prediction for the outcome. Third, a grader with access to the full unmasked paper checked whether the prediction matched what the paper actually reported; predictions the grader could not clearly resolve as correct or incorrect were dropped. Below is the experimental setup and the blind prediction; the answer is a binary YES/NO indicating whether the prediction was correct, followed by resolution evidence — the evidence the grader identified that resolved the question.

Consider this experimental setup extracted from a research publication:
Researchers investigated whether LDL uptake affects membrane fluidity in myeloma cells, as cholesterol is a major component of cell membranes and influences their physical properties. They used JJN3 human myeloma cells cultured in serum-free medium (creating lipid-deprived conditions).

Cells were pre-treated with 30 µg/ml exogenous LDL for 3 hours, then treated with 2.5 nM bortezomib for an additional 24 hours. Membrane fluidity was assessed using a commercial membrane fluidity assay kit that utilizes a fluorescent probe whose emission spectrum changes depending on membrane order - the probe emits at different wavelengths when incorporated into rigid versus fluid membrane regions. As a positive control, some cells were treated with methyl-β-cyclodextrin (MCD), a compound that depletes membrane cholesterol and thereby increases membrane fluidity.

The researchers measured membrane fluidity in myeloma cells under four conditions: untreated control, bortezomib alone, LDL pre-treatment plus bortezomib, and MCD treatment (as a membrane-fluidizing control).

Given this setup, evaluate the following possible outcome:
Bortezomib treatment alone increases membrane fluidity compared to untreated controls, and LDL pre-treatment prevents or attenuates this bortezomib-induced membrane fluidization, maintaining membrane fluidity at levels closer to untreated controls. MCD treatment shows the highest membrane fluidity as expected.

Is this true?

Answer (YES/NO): NO